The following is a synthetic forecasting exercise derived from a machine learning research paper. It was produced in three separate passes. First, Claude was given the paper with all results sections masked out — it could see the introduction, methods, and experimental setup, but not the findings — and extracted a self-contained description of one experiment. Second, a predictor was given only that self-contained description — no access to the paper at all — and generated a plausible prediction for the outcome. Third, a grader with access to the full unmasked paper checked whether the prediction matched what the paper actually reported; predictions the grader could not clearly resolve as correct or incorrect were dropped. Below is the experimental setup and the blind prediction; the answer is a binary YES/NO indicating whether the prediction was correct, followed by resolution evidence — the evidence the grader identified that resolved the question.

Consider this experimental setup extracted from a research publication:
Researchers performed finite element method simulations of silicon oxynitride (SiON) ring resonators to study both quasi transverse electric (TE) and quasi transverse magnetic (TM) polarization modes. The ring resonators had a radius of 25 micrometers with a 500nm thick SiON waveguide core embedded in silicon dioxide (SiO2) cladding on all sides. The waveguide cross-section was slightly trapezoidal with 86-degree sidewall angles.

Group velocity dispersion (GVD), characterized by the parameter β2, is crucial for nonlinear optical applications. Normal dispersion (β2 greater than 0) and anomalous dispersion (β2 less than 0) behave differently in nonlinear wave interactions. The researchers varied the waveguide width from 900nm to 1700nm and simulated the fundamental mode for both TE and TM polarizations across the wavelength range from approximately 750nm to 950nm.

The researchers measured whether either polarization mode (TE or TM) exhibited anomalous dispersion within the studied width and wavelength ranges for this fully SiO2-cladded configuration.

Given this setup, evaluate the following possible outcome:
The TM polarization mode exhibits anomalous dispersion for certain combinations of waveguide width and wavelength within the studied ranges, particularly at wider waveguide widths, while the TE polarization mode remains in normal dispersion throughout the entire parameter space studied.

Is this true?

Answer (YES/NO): NO